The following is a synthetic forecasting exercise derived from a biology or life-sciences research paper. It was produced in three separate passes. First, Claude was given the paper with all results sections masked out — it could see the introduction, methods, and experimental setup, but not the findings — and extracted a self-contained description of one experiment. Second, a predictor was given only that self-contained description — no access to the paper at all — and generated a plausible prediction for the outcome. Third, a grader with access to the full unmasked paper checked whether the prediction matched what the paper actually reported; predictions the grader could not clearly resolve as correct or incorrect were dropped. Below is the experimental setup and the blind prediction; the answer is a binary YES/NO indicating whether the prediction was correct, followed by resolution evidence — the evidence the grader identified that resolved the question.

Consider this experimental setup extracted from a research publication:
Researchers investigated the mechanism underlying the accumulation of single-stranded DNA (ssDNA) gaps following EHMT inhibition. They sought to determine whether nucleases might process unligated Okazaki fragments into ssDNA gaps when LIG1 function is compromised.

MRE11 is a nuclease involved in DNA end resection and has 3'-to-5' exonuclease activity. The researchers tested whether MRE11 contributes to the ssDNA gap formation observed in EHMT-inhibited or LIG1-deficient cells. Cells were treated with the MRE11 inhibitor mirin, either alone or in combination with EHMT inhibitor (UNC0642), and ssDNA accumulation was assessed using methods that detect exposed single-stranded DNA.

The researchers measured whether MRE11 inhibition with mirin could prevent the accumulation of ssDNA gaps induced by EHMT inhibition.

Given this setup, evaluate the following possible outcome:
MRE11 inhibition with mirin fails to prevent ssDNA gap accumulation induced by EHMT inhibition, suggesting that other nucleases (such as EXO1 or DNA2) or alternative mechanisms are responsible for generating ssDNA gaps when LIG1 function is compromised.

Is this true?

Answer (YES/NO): NO